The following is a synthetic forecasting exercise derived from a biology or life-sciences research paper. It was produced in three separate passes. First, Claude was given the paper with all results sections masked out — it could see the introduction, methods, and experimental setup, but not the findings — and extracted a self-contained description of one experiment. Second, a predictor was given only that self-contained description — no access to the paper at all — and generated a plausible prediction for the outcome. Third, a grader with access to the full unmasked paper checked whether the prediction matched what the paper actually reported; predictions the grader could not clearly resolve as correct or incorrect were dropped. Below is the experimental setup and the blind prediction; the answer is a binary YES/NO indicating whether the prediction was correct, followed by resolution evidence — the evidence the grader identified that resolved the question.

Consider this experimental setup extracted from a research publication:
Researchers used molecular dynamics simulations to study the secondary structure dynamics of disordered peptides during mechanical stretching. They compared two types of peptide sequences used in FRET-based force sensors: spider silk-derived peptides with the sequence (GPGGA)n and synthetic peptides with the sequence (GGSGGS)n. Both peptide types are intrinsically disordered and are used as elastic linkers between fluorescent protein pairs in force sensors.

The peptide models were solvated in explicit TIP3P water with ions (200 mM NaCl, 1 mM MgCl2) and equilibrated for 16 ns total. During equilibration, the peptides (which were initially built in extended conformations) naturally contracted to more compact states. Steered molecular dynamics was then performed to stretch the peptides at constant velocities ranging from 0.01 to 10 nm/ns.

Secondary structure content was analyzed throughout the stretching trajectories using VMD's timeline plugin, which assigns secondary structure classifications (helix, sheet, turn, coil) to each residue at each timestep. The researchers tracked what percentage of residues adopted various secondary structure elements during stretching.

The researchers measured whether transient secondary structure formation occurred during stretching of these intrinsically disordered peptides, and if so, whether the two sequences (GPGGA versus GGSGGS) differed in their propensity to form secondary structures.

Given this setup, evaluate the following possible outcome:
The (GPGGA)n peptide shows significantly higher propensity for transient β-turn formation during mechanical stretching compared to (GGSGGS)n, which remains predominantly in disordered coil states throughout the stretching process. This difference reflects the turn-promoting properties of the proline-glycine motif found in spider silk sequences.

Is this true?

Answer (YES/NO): NO